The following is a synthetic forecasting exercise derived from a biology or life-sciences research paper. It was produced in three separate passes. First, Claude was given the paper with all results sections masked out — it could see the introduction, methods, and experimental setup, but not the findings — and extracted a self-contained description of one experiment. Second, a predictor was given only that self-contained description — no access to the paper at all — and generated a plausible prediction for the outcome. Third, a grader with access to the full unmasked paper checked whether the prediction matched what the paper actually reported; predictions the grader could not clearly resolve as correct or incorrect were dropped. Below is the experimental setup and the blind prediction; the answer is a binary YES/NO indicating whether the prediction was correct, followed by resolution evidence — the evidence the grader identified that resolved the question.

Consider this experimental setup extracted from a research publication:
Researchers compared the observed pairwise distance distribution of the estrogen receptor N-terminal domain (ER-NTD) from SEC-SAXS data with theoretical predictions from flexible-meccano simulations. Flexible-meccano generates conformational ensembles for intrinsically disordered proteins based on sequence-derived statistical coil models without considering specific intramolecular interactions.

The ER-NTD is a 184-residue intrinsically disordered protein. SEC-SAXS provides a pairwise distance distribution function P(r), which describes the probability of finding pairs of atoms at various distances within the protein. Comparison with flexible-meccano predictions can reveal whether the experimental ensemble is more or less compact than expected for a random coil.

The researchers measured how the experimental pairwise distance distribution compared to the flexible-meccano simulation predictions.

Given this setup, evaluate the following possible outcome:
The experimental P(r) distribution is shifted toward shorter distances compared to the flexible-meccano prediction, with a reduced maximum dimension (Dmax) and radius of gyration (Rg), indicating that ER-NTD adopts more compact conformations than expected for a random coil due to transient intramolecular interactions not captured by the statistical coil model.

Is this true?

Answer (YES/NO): YES